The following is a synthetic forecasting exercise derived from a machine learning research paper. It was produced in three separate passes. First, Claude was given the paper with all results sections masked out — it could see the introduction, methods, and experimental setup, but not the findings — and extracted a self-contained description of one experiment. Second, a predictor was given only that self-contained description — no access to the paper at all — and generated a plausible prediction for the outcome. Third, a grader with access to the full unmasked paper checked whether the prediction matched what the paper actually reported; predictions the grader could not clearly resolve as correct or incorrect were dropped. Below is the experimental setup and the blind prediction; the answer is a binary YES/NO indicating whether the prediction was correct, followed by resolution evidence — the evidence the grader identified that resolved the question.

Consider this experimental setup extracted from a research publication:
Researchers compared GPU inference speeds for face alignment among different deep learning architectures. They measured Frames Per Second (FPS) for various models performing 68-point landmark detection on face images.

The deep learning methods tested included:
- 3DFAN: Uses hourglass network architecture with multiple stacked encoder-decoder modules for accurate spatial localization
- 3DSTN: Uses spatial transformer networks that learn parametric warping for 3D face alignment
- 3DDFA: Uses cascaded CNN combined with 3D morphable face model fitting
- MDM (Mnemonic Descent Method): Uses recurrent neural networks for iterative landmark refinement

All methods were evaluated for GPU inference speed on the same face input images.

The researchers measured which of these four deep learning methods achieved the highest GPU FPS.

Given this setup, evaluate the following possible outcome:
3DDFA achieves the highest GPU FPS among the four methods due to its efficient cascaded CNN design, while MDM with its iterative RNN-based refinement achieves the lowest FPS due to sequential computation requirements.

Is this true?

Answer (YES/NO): NO